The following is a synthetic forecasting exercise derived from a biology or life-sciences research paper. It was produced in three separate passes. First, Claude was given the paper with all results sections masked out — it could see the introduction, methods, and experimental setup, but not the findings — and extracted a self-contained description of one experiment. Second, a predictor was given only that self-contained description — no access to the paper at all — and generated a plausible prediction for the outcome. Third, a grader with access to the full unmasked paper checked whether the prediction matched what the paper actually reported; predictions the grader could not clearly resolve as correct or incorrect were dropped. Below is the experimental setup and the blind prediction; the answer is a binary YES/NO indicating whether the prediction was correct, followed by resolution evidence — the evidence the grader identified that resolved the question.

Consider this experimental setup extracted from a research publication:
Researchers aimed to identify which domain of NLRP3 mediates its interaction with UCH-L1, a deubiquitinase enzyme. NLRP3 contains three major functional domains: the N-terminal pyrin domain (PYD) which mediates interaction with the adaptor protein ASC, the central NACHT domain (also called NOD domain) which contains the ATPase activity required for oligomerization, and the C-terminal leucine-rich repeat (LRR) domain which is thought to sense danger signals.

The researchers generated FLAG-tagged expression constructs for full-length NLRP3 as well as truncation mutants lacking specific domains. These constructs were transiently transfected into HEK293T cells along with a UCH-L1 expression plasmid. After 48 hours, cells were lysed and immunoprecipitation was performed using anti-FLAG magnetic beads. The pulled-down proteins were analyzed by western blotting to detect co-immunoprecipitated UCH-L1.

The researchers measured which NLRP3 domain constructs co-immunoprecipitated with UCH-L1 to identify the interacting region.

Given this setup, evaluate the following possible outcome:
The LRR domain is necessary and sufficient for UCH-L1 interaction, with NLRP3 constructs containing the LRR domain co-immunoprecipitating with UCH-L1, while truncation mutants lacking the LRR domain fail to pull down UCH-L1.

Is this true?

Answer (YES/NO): NO